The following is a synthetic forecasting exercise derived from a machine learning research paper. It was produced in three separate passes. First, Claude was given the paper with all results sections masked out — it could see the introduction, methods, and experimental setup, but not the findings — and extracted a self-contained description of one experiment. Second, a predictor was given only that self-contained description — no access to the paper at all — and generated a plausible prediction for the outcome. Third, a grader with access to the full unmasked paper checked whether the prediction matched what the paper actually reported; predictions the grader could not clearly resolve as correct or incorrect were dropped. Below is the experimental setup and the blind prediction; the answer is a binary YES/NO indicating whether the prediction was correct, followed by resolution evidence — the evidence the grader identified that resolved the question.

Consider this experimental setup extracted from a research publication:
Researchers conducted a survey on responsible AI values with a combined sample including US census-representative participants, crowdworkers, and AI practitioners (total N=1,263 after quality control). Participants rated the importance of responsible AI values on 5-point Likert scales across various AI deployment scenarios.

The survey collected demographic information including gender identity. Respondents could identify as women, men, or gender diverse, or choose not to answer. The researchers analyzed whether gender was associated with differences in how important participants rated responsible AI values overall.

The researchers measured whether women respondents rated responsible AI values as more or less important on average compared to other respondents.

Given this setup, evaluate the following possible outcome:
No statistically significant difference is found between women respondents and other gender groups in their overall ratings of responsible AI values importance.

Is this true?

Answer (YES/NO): NO